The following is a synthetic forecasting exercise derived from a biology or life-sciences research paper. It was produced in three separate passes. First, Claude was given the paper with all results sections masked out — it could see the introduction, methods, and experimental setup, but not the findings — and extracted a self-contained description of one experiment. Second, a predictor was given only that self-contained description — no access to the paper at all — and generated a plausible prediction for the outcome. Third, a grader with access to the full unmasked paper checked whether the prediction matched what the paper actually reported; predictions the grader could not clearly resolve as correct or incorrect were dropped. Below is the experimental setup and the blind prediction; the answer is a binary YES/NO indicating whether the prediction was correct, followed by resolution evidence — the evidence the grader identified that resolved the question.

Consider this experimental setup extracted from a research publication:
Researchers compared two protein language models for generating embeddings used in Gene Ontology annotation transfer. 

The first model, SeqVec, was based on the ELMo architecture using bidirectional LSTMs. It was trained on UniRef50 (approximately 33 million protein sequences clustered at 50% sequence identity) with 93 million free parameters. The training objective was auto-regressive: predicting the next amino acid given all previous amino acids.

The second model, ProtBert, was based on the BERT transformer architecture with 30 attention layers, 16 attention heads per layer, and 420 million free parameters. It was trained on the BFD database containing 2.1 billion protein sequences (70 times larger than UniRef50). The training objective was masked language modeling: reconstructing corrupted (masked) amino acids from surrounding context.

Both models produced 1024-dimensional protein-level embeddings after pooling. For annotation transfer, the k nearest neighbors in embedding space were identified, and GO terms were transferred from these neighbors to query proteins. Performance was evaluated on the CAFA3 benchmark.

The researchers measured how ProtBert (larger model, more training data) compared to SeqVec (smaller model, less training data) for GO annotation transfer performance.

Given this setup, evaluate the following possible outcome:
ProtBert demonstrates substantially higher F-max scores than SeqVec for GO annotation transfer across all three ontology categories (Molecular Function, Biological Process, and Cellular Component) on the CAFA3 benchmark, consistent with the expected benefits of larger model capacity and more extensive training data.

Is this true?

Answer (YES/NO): NO